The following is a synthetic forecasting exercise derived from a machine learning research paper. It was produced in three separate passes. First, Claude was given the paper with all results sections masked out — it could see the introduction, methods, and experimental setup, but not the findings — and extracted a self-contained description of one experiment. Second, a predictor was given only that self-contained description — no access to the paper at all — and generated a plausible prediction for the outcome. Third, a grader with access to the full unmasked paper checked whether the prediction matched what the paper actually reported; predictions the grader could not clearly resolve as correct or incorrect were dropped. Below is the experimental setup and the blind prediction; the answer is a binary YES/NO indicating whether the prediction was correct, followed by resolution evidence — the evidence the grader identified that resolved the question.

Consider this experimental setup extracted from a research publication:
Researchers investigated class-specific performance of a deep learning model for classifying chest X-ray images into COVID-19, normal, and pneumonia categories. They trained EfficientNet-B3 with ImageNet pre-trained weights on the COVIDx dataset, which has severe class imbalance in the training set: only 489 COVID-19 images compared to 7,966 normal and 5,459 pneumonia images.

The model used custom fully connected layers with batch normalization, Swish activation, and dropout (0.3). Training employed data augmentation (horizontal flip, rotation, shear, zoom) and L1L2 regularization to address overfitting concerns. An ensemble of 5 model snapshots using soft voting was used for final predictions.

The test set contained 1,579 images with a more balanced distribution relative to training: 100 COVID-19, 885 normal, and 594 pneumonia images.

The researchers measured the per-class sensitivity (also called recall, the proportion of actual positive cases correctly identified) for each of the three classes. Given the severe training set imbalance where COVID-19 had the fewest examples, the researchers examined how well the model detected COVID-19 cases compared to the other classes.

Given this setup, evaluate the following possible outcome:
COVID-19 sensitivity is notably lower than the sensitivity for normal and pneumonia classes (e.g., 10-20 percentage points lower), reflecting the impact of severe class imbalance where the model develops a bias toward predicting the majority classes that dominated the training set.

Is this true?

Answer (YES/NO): NO